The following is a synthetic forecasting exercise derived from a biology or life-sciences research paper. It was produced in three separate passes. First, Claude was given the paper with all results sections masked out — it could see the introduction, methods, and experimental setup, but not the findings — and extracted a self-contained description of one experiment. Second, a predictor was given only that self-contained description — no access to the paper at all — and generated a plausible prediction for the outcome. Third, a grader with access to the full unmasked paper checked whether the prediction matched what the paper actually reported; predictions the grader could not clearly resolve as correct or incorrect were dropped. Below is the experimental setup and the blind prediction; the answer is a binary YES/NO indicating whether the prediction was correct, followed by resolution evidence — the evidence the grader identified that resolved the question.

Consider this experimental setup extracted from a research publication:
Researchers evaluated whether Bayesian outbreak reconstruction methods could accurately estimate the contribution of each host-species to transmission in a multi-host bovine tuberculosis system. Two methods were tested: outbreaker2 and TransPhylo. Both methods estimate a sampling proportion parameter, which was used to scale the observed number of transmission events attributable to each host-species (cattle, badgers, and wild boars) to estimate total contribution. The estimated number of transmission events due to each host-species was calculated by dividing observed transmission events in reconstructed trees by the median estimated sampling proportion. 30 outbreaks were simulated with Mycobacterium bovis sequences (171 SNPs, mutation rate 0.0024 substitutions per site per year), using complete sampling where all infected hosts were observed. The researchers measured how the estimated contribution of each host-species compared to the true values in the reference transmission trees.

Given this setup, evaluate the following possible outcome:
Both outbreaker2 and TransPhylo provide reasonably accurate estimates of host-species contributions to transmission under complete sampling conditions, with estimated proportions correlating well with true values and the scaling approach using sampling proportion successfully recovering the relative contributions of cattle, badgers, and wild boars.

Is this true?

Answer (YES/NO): NO